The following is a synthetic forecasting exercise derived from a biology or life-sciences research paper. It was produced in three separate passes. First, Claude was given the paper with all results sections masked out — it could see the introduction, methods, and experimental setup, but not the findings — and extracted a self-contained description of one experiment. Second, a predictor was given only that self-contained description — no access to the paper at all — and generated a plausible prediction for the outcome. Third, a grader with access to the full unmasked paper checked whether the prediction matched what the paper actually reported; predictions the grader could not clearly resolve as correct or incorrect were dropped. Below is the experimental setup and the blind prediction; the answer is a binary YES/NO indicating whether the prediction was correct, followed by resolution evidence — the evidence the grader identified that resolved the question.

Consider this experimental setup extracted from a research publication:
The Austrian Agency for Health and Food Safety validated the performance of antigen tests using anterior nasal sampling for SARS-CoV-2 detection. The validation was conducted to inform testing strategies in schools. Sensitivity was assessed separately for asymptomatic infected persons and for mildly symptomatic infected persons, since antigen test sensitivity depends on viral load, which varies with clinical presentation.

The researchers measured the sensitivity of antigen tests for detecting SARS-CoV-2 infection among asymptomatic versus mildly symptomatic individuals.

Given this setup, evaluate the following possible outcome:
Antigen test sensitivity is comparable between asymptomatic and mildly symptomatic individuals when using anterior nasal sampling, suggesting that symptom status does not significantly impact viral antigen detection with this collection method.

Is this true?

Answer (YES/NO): NO